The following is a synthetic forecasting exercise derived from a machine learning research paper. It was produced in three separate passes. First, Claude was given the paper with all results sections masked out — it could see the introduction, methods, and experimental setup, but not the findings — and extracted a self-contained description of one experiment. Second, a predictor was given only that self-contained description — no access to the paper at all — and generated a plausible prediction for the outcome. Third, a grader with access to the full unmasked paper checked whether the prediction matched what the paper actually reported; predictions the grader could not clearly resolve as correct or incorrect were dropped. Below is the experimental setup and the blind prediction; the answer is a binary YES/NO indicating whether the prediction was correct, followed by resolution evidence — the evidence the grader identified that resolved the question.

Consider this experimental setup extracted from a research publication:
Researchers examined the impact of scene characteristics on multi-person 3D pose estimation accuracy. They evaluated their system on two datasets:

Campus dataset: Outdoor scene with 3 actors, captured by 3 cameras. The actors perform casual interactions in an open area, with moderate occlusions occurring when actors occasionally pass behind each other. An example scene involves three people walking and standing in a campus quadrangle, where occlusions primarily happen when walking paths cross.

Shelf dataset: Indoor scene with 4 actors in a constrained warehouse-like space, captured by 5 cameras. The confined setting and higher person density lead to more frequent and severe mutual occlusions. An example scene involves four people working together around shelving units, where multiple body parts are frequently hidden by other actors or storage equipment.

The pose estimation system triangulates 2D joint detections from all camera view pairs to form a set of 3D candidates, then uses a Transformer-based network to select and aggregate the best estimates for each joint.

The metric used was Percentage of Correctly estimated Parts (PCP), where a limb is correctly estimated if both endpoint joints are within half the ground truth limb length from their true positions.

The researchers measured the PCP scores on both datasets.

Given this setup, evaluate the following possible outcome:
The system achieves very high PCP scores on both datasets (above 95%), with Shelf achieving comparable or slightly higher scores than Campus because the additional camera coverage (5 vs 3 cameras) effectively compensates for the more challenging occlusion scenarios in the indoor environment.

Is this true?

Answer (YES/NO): YES